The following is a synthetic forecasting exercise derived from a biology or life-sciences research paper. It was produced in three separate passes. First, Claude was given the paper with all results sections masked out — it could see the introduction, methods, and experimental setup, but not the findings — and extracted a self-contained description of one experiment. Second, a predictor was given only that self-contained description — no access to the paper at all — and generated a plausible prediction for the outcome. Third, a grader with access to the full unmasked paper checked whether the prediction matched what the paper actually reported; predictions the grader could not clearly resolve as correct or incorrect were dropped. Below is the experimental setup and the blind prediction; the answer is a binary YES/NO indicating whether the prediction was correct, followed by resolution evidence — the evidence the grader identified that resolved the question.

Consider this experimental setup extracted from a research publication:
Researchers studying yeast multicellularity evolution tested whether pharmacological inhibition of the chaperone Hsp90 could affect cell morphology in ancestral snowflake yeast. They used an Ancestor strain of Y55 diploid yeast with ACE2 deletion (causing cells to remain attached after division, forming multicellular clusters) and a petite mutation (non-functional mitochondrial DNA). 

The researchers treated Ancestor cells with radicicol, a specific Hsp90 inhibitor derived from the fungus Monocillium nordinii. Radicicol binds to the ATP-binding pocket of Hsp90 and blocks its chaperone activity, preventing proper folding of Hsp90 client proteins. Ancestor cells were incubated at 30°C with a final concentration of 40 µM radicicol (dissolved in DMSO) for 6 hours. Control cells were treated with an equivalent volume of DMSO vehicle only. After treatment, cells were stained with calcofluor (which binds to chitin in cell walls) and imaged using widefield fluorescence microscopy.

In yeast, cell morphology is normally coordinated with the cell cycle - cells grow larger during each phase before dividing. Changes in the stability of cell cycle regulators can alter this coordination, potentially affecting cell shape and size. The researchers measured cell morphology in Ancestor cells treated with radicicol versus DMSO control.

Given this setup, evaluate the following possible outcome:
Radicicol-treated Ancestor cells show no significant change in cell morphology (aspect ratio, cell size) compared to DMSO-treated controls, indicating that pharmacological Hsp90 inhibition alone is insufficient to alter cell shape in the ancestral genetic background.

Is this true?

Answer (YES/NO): NO